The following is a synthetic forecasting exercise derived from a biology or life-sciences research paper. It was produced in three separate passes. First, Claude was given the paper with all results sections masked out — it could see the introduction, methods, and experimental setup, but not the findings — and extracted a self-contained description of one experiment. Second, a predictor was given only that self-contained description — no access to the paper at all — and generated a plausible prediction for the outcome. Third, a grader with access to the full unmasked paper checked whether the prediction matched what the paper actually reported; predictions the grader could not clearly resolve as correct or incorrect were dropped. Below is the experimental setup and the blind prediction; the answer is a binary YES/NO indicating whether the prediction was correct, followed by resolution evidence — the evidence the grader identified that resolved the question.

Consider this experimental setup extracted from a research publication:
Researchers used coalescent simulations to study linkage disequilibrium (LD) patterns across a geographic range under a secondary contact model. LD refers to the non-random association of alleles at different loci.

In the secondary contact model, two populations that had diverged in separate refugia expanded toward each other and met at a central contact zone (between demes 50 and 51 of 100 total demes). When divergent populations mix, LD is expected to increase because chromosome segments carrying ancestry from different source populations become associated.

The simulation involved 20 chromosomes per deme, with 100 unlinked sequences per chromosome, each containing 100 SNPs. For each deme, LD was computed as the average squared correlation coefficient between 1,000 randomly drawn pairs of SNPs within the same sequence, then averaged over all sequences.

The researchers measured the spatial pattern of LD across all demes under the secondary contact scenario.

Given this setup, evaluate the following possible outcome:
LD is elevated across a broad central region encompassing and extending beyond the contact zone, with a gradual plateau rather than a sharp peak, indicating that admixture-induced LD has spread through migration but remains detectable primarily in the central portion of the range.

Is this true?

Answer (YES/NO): NO